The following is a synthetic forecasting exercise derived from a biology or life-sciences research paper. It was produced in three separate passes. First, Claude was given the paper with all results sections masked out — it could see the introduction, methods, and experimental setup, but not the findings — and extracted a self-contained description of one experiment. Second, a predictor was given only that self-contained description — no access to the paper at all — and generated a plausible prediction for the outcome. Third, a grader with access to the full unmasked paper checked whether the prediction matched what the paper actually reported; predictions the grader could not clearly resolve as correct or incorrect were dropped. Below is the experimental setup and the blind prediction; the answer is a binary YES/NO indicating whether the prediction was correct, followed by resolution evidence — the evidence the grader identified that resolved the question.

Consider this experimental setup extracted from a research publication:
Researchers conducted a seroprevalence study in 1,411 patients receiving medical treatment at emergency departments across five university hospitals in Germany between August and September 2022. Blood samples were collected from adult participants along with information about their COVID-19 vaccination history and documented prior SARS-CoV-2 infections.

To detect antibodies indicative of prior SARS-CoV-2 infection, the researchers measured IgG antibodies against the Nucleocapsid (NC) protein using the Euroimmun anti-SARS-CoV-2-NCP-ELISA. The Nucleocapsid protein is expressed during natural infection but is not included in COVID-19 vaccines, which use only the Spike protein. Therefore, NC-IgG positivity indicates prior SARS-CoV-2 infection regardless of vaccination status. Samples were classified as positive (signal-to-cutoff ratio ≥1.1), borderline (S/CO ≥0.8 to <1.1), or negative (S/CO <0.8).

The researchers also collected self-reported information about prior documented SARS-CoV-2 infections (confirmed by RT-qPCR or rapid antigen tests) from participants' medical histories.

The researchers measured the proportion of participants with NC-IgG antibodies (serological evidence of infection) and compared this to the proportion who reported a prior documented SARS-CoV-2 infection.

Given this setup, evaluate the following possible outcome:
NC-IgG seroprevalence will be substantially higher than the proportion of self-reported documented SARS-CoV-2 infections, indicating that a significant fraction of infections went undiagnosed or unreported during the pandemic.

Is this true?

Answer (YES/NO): NO